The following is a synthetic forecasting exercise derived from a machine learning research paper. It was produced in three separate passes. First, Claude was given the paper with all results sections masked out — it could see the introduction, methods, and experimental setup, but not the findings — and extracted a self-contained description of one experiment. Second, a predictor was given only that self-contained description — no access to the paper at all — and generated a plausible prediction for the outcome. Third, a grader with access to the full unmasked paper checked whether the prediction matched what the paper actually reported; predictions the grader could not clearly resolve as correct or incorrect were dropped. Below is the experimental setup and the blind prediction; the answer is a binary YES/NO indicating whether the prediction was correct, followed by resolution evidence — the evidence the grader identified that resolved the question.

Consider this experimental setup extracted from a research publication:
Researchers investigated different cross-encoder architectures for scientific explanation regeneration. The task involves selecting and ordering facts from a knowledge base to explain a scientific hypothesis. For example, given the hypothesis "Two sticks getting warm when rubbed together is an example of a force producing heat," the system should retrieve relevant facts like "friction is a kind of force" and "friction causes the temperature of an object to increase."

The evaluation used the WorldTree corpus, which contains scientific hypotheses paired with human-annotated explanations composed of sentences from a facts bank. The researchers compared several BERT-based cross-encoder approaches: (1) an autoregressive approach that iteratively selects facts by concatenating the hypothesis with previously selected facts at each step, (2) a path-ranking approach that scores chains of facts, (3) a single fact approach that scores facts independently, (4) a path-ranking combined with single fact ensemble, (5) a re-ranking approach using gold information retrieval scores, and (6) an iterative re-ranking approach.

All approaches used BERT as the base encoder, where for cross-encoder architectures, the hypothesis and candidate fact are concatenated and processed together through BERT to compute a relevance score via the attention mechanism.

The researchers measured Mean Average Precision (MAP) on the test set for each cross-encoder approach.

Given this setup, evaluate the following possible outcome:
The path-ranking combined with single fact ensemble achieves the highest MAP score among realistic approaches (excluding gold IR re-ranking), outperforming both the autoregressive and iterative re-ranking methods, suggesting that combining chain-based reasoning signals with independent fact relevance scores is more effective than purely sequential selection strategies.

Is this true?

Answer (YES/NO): NO